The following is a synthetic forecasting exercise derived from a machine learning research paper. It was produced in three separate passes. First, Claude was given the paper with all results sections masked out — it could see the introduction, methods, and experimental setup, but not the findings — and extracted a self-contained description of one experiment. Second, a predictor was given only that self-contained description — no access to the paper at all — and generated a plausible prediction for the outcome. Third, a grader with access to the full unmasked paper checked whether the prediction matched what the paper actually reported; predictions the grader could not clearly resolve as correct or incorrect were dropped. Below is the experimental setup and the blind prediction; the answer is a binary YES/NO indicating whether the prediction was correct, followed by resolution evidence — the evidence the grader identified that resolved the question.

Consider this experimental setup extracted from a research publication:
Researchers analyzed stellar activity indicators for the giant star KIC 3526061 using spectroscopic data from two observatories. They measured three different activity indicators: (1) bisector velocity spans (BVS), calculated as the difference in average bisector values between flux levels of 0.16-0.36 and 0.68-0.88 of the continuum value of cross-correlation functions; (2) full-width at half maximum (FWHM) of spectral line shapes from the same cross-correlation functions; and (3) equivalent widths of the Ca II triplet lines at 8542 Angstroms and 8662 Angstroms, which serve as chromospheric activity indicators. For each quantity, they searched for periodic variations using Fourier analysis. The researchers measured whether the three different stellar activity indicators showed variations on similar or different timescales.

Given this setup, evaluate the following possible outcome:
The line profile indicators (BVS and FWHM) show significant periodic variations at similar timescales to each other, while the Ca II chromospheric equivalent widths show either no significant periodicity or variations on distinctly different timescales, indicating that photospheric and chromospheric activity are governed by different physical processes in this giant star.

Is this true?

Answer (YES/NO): NO